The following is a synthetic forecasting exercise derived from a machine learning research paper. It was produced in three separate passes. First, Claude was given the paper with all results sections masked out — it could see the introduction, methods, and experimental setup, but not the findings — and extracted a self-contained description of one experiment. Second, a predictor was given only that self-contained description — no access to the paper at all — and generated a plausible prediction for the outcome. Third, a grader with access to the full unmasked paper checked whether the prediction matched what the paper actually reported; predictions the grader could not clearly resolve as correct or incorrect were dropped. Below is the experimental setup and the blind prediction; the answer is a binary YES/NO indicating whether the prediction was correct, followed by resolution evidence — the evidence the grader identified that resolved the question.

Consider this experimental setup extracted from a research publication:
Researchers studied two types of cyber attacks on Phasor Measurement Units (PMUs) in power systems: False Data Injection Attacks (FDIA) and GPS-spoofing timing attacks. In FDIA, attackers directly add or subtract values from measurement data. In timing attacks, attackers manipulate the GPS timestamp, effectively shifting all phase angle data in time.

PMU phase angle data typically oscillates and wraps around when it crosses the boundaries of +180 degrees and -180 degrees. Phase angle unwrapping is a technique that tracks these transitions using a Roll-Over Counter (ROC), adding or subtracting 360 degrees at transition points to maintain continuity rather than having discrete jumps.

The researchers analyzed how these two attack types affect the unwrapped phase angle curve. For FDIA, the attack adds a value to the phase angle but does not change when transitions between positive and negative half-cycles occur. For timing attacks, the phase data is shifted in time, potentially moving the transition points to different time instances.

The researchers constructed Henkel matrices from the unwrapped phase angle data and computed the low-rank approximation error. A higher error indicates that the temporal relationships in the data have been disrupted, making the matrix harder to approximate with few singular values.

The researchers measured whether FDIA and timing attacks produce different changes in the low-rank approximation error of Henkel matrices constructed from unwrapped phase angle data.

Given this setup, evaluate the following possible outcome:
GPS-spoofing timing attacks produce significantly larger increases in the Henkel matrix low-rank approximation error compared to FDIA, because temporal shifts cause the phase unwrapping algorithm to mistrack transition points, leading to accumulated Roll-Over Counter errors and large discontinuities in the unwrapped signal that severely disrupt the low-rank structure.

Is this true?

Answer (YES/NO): YES